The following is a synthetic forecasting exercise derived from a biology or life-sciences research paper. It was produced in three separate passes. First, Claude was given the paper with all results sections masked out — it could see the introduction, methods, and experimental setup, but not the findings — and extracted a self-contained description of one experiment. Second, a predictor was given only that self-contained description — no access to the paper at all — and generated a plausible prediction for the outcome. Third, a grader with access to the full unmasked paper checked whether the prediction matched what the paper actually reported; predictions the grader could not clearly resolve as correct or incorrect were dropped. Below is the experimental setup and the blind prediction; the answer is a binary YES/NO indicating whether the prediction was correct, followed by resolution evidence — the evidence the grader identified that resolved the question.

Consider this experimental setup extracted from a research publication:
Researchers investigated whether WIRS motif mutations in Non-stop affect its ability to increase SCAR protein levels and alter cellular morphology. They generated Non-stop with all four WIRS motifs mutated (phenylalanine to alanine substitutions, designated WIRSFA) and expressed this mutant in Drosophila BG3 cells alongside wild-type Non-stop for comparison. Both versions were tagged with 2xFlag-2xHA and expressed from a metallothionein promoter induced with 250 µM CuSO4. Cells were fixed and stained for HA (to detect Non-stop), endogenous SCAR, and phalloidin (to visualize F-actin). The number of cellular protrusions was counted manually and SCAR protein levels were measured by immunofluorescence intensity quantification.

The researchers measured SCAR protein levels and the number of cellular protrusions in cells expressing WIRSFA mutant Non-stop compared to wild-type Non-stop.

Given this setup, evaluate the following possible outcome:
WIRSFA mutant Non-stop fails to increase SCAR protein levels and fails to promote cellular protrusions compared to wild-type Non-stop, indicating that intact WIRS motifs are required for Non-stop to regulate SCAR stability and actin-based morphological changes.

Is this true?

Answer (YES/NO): NO